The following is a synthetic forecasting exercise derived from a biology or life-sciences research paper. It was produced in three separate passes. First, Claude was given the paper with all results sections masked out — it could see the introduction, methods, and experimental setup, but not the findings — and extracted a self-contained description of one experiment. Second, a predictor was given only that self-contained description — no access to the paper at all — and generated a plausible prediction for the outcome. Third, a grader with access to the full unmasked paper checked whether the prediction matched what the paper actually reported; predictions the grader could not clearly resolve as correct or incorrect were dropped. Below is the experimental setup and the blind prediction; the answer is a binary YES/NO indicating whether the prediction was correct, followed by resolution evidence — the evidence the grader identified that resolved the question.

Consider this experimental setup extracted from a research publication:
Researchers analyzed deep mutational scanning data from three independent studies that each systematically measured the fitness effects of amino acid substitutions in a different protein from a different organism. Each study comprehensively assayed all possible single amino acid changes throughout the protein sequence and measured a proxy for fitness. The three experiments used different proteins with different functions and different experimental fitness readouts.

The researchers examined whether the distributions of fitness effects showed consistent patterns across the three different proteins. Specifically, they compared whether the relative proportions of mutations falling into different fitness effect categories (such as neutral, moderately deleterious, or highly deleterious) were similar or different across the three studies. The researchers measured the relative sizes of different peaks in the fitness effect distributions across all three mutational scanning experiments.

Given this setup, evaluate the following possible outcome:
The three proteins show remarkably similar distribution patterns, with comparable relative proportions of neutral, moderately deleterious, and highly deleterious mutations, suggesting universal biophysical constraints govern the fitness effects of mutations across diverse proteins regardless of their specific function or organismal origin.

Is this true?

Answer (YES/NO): NO